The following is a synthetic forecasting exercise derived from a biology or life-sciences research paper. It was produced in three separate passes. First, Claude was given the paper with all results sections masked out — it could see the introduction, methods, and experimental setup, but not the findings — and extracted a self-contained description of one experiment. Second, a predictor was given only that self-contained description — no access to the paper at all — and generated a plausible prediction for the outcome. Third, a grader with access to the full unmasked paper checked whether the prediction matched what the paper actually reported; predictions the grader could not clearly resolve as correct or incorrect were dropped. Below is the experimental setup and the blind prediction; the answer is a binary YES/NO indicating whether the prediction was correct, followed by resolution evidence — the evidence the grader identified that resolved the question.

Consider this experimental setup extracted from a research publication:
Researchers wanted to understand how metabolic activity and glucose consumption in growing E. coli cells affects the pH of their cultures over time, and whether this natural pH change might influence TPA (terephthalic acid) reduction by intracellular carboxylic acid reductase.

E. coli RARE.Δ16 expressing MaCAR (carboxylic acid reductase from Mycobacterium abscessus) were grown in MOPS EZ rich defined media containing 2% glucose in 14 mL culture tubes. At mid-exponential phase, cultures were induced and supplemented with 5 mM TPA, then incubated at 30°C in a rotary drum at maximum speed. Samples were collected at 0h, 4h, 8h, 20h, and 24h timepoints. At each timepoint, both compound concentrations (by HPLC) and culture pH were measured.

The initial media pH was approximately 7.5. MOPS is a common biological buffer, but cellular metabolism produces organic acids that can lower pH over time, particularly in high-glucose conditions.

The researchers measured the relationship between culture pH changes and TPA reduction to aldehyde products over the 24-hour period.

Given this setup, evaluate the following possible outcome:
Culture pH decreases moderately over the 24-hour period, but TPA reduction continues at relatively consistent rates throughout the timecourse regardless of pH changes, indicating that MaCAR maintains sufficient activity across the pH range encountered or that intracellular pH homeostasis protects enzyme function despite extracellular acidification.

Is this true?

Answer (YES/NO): NO